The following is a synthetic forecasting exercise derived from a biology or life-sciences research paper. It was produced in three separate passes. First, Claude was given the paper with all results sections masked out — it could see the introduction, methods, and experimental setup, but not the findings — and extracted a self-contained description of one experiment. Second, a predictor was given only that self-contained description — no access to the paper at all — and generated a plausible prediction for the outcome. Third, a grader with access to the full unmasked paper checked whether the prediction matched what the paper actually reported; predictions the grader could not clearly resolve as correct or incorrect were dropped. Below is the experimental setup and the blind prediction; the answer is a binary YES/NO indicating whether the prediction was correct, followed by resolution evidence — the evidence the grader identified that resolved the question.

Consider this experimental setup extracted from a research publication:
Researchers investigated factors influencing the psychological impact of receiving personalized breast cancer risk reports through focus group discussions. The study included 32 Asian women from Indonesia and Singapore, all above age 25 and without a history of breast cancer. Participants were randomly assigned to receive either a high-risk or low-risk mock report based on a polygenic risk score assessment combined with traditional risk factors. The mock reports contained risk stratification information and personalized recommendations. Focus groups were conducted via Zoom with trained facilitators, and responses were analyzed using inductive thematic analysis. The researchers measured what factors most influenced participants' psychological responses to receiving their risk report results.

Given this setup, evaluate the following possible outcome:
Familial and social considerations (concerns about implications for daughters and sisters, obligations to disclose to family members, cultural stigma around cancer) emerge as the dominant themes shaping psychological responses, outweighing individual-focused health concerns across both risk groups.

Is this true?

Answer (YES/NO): NO